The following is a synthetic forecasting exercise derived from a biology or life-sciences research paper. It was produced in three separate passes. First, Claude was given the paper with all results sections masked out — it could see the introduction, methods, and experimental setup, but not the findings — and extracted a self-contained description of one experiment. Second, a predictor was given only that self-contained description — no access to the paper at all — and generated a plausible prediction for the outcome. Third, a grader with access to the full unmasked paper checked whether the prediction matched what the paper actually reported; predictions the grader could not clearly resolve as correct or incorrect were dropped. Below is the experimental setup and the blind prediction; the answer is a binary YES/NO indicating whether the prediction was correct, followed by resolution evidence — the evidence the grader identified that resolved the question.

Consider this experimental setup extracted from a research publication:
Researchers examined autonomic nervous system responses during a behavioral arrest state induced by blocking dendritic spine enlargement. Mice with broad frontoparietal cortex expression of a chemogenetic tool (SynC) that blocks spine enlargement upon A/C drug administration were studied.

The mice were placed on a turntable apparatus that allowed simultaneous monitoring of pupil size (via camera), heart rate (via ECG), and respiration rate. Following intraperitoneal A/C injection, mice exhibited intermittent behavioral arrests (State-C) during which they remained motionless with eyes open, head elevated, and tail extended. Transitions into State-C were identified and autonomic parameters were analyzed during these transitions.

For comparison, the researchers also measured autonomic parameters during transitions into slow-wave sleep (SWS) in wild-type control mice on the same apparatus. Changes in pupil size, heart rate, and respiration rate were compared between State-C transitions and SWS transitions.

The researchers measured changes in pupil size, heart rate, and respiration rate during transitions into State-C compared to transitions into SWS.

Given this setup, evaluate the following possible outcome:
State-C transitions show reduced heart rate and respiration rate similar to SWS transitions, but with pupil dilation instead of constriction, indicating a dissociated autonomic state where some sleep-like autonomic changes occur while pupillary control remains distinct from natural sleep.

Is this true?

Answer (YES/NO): NO